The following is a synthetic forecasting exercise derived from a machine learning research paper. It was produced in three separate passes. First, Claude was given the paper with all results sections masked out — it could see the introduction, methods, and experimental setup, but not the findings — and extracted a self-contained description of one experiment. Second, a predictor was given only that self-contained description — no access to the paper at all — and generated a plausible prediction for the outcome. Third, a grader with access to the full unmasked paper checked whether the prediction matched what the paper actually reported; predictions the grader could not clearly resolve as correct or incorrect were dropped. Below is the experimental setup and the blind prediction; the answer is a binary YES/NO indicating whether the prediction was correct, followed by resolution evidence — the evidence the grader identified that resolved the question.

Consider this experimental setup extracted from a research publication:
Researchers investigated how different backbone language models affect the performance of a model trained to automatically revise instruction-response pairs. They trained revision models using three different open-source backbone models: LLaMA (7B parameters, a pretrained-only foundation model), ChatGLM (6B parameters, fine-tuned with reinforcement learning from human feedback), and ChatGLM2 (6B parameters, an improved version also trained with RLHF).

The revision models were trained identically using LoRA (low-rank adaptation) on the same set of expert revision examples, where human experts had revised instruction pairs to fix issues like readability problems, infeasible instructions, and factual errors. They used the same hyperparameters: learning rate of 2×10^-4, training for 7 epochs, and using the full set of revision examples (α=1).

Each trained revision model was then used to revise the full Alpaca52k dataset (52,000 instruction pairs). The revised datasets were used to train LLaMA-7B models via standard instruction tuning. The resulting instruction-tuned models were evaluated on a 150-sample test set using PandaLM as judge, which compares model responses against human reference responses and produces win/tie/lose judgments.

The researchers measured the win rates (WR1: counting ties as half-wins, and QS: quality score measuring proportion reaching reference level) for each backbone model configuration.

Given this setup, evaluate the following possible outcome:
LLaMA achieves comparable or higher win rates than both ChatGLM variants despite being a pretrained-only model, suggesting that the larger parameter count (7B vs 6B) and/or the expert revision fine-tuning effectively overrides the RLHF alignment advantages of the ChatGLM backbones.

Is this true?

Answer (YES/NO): NO